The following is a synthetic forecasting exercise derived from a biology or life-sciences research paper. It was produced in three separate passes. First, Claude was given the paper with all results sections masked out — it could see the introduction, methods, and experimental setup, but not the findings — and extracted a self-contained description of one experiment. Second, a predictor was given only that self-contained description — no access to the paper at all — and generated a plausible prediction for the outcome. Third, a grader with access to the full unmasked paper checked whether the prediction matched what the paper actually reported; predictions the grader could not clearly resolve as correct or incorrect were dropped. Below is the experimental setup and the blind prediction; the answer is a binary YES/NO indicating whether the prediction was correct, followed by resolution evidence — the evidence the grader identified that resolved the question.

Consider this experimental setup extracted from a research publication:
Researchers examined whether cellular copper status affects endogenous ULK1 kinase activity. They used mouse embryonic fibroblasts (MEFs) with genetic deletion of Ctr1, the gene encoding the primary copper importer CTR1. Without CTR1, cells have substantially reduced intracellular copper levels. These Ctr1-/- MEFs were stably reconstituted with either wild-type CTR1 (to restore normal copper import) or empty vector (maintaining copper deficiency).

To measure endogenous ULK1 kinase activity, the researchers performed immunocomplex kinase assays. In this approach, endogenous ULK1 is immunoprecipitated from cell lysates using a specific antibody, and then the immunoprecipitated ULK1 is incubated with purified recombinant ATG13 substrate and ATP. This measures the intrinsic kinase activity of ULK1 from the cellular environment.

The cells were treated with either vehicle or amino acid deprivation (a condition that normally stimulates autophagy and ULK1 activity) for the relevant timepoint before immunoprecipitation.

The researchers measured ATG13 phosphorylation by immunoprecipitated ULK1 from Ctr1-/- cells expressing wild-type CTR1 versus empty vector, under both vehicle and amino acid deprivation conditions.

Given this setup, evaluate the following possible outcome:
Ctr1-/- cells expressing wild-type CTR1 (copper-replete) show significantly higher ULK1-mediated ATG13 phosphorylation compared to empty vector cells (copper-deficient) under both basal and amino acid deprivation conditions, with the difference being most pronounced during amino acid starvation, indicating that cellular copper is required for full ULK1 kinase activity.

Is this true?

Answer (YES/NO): YES